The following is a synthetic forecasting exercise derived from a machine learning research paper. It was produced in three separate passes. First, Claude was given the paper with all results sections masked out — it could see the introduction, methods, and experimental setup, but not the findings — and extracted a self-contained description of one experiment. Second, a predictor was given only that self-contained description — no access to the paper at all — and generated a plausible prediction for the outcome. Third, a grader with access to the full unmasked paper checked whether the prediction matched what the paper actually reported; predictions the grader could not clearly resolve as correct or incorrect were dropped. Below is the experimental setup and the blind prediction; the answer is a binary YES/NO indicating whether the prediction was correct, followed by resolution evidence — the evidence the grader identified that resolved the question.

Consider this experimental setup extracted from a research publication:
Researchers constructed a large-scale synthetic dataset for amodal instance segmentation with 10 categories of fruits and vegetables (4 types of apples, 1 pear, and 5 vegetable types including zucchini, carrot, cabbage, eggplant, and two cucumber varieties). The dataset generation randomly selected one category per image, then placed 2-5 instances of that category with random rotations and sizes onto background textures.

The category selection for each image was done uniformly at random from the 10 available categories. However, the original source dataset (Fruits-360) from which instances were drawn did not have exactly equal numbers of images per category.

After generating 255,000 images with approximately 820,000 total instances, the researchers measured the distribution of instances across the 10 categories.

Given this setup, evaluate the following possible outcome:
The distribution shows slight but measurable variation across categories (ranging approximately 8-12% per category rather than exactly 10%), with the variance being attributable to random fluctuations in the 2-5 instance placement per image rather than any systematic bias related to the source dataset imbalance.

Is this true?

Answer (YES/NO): NO